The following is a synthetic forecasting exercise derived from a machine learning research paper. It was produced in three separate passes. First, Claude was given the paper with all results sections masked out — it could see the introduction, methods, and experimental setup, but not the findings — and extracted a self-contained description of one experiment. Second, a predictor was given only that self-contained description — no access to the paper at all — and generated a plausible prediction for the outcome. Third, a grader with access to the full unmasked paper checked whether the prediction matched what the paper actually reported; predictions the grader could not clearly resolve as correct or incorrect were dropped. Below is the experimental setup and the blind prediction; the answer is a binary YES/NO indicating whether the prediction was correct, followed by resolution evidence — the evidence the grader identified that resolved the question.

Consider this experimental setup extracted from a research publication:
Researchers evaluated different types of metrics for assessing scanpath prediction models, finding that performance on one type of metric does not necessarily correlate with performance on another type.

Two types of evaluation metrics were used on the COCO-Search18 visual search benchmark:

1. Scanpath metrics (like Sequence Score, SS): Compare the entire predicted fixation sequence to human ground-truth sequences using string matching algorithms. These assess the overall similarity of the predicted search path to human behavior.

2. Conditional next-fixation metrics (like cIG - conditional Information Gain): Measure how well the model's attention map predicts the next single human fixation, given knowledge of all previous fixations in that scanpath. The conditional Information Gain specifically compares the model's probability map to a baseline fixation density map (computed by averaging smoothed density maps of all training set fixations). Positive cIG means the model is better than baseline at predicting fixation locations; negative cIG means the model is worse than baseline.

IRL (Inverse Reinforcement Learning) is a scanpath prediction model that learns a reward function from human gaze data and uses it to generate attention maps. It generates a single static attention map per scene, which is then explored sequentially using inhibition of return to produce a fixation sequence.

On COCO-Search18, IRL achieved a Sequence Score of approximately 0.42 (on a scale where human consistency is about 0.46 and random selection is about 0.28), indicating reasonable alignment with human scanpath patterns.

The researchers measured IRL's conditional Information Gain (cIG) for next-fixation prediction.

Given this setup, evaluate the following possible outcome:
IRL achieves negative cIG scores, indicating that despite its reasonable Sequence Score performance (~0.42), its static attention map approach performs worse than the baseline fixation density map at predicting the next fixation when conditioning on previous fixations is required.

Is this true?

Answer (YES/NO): YES